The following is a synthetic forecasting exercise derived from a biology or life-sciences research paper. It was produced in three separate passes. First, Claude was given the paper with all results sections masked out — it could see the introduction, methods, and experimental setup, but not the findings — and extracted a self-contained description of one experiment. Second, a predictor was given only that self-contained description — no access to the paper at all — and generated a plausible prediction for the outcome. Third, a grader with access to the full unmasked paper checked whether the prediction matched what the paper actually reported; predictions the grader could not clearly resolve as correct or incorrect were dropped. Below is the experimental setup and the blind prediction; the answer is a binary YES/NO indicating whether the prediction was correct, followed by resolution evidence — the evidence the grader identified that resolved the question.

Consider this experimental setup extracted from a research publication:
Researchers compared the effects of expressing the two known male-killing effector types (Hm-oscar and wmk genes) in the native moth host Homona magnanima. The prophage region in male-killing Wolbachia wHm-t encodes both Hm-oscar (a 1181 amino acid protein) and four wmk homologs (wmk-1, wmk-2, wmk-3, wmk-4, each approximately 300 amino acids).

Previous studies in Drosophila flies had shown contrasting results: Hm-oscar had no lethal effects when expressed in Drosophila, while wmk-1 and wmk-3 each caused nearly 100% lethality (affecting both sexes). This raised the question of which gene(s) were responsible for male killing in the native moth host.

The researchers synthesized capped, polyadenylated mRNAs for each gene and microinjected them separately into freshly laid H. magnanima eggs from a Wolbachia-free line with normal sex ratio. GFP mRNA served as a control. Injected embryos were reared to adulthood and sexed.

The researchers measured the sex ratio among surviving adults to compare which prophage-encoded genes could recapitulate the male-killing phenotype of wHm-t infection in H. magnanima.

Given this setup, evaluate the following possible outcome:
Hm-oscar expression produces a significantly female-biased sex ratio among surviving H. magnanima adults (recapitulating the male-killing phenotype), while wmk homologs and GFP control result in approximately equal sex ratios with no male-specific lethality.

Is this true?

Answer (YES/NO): YES